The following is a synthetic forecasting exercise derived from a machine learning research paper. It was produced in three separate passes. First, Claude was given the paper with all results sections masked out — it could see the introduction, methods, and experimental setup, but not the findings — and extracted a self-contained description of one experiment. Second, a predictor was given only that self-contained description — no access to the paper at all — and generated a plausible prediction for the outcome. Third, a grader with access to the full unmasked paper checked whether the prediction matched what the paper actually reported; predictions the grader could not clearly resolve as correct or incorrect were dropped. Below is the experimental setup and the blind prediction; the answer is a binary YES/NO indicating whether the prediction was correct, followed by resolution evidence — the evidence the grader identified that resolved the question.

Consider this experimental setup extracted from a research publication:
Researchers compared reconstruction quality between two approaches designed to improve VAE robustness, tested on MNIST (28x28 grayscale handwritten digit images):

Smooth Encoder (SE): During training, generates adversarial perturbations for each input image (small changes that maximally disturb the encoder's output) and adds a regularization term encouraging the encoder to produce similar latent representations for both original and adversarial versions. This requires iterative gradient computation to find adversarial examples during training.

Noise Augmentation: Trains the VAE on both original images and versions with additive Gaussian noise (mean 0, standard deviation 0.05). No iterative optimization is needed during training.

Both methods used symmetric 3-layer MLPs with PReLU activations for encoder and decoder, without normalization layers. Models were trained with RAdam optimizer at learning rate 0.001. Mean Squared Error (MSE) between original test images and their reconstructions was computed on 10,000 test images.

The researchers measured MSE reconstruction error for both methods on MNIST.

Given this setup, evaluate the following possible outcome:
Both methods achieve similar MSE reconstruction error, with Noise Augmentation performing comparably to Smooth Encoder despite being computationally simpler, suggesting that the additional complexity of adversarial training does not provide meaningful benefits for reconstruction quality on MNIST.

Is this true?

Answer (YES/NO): NO